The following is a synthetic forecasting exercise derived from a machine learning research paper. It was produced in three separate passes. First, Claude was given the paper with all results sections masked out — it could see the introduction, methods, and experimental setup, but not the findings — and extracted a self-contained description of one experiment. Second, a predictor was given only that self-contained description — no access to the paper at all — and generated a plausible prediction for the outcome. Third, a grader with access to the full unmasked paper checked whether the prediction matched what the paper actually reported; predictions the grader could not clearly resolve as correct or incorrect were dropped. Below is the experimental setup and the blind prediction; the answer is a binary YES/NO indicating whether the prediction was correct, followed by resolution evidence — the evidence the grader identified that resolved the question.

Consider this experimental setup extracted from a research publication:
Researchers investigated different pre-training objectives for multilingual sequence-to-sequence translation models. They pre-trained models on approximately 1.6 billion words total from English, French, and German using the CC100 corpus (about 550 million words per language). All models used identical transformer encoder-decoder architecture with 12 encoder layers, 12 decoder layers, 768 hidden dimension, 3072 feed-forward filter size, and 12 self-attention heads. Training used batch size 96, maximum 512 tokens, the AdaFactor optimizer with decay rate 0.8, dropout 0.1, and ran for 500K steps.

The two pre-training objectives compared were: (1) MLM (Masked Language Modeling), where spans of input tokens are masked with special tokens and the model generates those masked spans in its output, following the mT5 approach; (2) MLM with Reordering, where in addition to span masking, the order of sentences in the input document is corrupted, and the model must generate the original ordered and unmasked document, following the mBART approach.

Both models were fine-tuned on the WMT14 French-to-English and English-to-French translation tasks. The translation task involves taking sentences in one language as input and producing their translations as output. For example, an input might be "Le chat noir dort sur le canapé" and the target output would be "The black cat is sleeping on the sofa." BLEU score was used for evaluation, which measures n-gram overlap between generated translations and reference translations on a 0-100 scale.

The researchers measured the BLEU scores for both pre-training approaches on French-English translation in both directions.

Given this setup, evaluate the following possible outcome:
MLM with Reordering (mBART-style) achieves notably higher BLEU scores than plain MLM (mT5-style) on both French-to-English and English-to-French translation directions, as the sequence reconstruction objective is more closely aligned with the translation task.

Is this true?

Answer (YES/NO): YES